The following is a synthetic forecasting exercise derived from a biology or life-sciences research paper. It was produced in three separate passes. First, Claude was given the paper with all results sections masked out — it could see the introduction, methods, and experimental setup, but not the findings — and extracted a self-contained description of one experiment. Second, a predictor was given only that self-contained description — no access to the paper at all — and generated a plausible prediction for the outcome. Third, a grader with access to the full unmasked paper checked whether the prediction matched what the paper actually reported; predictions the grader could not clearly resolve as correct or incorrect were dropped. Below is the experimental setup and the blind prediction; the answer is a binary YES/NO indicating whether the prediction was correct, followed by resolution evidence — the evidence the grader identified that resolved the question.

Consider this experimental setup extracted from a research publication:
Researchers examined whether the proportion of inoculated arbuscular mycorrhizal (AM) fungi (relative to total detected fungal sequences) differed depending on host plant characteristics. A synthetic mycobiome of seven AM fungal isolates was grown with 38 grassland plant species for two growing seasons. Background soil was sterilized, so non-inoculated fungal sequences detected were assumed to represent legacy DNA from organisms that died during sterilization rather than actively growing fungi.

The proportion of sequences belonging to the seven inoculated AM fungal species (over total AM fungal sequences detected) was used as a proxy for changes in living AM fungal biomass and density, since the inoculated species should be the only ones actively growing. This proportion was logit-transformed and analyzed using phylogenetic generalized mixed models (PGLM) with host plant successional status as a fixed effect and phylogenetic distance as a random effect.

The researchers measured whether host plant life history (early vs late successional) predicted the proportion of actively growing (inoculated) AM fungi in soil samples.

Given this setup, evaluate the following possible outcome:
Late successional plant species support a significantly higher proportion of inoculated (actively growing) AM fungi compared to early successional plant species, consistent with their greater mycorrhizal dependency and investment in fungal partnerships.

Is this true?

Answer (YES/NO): NO